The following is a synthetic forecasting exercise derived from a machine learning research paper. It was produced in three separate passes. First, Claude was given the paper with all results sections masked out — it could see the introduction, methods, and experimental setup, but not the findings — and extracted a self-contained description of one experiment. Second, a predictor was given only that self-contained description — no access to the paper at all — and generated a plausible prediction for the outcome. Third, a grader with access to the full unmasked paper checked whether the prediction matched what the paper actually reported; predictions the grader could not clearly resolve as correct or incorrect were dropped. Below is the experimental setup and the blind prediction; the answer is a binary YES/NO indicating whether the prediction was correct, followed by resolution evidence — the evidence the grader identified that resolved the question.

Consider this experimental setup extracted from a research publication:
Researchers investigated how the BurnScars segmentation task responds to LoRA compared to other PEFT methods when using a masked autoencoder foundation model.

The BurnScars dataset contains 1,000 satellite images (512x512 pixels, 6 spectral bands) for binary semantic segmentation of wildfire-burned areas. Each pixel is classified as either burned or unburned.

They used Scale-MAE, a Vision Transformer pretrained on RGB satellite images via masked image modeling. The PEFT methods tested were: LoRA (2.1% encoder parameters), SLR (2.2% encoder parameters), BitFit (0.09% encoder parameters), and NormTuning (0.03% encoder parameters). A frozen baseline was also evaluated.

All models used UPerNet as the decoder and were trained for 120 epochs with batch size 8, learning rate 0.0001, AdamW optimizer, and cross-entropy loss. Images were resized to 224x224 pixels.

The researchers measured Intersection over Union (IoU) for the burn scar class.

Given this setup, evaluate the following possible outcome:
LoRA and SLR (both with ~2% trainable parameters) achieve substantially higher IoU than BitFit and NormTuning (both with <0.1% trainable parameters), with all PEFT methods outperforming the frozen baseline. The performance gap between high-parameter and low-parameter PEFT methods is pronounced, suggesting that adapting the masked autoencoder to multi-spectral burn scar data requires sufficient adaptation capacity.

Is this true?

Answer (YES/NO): NO